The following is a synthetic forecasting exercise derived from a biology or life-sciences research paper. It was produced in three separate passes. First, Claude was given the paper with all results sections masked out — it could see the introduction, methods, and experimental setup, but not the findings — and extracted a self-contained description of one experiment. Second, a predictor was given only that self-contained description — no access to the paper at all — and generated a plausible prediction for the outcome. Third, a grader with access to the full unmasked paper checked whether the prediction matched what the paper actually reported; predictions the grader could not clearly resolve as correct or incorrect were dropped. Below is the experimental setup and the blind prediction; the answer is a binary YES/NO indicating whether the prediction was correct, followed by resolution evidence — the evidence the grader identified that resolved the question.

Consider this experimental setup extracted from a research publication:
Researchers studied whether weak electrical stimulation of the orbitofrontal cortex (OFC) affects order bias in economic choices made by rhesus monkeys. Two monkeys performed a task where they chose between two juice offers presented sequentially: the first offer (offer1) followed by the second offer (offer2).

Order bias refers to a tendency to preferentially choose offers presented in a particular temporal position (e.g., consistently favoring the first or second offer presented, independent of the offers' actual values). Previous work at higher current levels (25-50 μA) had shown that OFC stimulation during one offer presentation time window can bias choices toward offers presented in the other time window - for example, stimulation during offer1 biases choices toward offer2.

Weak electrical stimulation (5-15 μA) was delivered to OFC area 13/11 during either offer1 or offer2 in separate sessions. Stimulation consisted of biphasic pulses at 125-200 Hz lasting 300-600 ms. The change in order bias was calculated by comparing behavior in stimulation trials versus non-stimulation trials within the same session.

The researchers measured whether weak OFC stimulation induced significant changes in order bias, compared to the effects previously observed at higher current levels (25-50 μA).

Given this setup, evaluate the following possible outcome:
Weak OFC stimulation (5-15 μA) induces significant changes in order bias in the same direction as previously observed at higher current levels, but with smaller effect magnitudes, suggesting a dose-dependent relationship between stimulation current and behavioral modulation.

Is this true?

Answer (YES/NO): NO